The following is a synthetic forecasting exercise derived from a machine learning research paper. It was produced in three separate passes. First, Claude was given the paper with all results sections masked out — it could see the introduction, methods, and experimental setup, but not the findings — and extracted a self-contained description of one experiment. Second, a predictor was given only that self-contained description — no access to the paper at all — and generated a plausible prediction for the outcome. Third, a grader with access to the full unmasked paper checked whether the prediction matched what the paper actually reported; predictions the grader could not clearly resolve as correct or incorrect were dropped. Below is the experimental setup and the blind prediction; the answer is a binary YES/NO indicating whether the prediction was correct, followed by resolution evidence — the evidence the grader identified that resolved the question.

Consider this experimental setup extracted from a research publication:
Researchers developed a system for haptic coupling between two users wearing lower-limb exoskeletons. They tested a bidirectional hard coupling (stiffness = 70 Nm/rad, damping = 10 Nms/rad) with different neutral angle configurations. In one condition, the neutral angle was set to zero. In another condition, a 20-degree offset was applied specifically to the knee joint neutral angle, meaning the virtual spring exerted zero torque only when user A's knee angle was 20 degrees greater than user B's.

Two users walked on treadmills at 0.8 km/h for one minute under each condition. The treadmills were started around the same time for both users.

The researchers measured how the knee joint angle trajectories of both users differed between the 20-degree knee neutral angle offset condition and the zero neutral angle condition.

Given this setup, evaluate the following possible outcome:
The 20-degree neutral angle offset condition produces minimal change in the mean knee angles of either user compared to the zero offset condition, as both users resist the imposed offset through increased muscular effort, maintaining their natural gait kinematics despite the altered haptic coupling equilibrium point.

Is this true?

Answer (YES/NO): NO